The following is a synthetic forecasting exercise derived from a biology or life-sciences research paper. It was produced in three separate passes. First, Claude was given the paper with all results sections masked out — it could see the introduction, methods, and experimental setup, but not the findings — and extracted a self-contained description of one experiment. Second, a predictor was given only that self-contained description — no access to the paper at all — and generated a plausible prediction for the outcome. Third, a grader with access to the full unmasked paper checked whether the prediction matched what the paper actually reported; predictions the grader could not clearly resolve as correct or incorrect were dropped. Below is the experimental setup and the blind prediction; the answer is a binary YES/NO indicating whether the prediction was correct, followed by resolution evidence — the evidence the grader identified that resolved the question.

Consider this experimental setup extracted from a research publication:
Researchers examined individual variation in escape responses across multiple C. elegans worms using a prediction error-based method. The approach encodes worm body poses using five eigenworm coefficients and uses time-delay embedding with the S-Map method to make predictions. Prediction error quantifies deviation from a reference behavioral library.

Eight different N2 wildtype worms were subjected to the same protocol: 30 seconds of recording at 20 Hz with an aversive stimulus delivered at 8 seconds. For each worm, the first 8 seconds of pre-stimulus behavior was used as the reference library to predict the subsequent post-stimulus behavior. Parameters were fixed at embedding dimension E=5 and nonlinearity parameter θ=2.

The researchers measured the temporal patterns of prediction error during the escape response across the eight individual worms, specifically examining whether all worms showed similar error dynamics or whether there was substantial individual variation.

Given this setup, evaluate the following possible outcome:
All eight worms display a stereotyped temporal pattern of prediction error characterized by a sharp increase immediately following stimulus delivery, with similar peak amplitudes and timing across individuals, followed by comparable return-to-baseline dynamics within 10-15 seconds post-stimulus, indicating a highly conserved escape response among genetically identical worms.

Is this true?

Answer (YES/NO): NO